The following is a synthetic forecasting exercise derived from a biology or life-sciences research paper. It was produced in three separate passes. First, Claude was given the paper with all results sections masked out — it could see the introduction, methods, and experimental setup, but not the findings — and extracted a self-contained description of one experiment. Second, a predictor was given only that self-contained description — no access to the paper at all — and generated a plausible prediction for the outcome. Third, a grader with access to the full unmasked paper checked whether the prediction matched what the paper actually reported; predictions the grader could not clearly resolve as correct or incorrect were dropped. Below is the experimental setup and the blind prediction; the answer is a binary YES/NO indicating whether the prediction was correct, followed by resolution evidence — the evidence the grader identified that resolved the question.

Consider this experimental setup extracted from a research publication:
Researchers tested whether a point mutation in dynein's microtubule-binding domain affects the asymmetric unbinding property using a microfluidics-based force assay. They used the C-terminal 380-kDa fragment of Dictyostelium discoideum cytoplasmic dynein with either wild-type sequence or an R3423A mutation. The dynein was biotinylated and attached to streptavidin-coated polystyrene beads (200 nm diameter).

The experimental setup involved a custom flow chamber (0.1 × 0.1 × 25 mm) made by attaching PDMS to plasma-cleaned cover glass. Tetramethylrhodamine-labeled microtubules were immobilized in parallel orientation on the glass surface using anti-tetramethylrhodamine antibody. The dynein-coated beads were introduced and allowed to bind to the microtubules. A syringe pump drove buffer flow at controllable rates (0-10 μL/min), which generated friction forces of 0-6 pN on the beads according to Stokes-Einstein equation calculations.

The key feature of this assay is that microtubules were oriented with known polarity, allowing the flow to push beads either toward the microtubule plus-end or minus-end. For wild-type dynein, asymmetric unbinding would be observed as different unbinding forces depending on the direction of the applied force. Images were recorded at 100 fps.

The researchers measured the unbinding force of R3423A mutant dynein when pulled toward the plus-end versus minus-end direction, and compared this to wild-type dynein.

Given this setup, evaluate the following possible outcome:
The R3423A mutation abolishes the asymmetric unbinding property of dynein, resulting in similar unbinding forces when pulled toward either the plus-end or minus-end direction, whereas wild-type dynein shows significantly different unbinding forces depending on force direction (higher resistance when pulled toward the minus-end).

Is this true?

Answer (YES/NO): NO